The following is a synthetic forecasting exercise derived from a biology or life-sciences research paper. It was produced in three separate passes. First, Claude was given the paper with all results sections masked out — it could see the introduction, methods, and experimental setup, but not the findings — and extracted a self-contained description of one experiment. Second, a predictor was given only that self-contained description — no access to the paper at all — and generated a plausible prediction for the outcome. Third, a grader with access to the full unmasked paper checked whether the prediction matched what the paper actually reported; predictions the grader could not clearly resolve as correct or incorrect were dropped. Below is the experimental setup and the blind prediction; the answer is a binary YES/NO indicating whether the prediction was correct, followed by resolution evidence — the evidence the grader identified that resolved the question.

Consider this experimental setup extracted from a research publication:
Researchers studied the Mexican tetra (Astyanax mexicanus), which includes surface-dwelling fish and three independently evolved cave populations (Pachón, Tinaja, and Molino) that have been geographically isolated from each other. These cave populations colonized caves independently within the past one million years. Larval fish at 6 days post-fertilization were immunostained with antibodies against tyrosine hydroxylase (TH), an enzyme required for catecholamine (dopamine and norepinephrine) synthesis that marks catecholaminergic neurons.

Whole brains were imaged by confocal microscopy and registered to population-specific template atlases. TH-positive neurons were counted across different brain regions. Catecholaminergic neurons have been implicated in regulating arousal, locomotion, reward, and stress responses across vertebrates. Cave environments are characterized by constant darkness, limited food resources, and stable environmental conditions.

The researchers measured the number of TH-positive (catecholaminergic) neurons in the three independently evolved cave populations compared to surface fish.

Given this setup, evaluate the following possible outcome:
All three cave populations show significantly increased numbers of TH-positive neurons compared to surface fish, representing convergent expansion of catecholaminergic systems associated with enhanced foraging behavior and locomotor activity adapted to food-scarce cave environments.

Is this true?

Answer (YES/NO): NO